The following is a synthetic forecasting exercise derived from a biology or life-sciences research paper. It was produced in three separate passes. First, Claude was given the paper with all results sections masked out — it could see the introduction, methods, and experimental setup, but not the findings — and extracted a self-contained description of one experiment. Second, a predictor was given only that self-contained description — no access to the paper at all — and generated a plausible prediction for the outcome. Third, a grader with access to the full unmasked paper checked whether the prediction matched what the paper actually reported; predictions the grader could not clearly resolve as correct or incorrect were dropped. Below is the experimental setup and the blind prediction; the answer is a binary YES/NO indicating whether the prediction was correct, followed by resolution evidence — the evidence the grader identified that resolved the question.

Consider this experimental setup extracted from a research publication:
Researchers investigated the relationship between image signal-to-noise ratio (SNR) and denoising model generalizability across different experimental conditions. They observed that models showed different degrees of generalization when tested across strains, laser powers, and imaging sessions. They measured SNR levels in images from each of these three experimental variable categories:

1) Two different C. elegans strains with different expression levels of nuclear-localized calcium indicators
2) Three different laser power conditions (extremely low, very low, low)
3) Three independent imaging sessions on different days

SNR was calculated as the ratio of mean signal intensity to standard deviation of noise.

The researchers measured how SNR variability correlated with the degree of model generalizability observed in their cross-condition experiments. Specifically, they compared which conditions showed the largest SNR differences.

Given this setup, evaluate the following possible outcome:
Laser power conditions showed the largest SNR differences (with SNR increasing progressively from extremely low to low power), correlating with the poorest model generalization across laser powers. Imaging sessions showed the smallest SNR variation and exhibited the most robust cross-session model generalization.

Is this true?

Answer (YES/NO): YES